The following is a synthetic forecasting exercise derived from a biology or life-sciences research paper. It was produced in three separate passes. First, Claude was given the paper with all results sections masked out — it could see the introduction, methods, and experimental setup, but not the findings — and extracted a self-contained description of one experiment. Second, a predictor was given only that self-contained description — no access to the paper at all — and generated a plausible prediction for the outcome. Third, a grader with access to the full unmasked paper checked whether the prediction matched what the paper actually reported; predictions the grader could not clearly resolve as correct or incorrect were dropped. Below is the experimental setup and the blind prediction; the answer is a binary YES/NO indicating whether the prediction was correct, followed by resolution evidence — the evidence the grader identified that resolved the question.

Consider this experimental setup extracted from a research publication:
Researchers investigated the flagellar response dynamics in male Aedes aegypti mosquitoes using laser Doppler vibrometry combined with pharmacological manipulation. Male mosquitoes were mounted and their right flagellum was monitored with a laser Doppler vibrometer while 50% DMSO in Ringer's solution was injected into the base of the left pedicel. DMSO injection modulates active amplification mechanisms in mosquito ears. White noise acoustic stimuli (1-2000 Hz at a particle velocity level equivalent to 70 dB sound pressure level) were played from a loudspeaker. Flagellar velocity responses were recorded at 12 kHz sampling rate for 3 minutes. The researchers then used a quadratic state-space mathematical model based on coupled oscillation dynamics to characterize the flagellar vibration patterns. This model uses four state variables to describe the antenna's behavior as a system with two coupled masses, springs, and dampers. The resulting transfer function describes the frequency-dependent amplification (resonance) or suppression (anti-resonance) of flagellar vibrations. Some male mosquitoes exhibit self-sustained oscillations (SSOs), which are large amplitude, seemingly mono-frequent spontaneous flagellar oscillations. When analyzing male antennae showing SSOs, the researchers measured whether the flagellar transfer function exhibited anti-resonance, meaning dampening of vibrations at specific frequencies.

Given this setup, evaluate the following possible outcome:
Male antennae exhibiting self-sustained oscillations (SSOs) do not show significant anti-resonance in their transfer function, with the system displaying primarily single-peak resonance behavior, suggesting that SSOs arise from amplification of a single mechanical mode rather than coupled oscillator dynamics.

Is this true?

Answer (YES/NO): NO